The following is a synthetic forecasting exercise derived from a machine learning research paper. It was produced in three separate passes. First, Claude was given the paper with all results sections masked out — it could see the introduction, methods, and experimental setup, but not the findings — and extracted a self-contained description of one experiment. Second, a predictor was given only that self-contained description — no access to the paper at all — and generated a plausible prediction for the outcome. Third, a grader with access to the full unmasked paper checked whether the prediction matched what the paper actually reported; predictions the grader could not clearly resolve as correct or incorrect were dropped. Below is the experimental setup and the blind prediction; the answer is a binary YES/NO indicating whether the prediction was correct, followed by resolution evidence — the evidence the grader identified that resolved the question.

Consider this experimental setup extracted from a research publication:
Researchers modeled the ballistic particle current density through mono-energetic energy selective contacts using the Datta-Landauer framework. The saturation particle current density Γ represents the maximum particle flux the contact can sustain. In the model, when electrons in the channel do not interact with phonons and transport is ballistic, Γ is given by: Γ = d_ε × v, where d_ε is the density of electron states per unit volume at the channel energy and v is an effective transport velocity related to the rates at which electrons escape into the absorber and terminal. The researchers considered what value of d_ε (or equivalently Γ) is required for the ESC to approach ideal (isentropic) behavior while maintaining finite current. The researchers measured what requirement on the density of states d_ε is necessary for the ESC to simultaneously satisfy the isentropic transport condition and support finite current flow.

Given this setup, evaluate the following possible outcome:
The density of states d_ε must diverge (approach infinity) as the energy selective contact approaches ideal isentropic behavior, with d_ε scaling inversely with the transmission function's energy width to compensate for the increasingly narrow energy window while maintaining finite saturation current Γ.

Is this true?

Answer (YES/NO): NO